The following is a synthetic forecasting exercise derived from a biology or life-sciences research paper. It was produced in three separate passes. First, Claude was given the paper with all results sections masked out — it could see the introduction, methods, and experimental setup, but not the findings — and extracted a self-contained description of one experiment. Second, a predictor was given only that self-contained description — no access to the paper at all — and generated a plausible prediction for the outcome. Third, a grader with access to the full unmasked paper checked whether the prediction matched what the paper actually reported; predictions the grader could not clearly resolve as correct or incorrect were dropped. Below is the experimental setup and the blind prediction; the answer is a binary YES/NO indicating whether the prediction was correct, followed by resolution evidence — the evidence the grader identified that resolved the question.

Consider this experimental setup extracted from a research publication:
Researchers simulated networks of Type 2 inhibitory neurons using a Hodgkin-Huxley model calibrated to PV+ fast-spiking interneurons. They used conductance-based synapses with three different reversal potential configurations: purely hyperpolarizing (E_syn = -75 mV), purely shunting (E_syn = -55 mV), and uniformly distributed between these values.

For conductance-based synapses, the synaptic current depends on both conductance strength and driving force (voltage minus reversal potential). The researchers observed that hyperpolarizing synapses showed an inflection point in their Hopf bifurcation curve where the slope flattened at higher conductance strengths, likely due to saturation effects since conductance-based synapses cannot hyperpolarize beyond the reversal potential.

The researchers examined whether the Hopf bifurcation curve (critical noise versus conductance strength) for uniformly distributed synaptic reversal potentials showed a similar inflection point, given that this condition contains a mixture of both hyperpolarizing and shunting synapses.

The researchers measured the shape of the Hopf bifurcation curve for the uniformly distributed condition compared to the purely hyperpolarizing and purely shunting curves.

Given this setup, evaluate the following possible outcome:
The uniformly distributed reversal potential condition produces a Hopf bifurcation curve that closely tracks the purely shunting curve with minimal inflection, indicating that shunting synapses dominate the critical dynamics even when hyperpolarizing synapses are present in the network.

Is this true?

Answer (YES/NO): NO